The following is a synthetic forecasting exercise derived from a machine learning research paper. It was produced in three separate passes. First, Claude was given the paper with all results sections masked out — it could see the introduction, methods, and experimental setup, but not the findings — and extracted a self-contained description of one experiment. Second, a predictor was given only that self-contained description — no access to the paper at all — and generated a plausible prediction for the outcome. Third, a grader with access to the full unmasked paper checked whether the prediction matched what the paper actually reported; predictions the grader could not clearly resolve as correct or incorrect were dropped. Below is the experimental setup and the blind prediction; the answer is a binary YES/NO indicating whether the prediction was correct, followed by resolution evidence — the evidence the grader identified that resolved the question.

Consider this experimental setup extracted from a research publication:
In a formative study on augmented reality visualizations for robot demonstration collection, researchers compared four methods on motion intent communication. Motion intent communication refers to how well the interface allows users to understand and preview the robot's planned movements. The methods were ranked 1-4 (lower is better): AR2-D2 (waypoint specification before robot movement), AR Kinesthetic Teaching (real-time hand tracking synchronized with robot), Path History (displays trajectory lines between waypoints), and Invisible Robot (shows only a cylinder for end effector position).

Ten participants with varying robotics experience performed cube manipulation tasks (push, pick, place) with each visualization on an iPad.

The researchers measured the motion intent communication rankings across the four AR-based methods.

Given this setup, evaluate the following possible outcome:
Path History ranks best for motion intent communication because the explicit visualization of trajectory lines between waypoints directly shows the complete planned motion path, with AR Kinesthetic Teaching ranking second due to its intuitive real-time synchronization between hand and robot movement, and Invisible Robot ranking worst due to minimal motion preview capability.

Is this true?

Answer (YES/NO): NO